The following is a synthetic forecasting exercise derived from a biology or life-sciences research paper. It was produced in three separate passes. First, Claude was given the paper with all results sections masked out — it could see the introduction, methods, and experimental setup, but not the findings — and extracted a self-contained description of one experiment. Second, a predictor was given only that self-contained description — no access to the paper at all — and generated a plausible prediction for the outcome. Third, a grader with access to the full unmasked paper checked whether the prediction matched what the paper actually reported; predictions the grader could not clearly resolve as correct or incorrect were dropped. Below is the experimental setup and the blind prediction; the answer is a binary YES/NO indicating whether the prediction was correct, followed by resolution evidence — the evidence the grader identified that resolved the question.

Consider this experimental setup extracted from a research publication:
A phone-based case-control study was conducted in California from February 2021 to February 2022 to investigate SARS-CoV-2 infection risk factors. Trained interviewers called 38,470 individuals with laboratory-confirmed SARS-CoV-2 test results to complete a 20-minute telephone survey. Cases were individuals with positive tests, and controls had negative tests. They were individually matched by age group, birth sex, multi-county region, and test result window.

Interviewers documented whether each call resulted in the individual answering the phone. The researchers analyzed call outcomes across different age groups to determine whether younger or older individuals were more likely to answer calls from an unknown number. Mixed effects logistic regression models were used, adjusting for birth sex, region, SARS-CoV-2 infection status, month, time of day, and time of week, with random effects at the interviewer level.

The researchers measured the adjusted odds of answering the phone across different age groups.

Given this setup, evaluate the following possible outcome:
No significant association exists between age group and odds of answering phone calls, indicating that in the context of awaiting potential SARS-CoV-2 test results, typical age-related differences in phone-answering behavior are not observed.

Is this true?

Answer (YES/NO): NO